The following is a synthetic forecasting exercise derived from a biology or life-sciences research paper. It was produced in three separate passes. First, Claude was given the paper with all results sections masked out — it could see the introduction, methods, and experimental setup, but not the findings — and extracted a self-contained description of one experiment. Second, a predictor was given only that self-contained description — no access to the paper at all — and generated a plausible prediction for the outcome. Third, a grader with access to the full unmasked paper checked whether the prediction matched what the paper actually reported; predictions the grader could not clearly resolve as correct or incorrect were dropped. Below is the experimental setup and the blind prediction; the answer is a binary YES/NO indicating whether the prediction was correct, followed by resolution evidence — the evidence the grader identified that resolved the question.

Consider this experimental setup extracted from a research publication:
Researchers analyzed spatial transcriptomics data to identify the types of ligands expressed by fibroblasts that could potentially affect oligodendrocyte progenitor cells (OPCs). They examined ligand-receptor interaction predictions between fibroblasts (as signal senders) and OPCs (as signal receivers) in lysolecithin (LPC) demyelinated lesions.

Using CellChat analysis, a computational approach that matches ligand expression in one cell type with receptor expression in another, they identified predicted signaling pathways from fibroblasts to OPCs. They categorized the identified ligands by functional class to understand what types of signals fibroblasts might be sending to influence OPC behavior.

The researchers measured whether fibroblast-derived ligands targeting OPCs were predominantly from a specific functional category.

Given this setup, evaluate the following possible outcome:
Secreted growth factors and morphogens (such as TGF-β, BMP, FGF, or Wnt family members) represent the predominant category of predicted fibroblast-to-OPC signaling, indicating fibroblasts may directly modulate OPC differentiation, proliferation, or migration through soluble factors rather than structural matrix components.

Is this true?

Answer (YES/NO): NO